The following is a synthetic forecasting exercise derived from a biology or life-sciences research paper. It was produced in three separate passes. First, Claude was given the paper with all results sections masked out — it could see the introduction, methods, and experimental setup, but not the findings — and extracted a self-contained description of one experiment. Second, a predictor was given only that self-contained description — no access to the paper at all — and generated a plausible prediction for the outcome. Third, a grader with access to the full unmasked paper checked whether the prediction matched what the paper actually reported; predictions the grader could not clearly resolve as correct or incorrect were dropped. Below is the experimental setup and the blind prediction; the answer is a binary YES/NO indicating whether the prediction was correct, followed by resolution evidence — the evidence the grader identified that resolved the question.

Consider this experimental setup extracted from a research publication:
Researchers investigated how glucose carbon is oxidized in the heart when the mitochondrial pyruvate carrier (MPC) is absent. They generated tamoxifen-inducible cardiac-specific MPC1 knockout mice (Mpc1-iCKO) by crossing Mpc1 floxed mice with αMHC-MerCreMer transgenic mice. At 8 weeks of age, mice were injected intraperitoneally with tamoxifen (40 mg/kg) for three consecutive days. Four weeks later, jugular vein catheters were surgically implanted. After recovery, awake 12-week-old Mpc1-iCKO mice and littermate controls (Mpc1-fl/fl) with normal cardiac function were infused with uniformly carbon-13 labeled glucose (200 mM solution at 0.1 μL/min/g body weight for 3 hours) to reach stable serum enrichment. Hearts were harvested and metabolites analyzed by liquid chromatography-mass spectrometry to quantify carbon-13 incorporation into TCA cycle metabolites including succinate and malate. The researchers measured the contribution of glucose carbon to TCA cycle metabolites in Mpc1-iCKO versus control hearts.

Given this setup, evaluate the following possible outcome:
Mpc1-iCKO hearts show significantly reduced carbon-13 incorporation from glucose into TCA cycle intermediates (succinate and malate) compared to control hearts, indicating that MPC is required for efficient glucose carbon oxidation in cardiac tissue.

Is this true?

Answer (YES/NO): NO